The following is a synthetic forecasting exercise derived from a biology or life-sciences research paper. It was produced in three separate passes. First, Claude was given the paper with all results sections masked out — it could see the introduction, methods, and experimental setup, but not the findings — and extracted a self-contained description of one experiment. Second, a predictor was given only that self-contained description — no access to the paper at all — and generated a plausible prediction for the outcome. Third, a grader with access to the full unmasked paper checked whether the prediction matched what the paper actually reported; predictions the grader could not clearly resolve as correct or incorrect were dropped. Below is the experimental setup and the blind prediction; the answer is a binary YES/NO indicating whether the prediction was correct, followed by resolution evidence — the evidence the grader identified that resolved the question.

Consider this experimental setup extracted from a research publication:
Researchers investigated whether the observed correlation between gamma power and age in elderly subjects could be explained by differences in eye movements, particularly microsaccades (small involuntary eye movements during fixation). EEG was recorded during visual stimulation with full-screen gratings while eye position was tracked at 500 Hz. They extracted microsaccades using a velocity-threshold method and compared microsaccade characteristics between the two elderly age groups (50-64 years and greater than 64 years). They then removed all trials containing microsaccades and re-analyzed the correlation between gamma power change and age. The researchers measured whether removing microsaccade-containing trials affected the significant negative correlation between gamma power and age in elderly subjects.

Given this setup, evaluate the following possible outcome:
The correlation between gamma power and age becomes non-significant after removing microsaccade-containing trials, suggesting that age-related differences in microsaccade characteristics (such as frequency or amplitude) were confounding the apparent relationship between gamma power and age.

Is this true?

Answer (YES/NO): NO